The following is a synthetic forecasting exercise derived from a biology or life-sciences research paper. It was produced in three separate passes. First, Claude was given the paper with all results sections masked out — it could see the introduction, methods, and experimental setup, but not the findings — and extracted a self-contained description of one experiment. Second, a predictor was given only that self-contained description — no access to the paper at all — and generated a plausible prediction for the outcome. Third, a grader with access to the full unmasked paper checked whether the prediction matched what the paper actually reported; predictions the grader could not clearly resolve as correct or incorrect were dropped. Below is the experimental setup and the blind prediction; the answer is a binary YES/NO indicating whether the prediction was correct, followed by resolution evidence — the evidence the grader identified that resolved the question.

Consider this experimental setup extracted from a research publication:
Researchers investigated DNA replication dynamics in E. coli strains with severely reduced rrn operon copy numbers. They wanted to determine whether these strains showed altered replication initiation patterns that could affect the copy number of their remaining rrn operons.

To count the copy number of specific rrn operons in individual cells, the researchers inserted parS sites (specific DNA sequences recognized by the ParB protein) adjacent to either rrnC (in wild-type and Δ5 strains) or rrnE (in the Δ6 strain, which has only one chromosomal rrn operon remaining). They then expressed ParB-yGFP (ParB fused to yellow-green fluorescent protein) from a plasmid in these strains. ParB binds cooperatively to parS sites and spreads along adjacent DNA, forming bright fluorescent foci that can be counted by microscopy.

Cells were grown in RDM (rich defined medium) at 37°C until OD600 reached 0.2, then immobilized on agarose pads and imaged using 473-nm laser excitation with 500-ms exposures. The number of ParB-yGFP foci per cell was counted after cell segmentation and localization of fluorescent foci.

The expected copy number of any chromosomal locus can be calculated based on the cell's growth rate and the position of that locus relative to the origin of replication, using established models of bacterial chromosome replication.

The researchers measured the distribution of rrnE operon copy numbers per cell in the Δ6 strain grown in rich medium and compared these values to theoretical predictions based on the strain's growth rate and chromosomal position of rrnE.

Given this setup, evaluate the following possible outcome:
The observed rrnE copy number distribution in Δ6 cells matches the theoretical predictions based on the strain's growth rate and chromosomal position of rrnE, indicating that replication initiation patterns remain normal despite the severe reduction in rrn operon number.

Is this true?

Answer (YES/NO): NO